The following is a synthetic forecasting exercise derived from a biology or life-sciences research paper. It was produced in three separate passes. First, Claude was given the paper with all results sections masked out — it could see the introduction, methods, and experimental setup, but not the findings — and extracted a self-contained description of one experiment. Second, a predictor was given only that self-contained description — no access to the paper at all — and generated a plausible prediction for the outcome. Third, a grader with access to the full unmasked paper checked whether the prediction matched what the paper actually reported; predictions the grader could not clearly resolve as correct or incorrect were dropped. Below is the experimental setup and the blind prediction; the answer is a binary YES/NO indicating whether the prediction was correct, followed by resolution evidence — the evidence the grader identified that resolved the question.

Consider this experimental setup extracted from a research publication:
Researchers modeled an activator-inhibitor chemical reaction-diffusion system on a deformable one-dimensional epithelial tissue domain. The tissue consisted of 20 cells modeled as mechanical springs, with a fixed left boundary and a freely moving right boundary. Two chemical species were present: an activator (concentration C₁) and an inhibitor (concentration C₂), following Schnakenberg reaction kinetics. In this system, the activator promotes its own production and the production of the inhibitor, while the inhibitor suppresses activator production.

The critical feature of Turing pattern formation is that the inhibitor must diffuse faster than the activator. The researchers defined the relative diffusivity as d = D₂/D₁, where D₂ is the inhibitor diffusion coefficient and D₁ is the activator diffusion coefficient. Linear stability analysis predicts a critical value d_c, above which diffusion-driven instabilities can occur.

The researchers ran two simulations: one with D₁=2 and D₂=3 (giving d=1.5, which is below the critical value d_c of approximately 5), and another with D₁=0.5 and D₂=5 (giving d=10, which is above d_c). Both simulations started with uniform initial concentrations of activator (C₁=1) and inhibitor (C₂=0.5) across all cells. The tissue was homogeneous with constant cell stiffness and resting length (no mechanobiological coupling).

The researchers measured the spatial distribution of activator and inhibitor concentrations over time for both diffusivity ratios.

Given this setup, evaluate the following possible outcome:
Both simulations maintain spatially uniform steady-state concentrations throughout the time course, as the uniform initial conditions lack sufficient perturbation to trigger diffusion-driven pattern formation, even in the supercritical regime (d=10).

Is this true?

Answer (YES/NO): NO